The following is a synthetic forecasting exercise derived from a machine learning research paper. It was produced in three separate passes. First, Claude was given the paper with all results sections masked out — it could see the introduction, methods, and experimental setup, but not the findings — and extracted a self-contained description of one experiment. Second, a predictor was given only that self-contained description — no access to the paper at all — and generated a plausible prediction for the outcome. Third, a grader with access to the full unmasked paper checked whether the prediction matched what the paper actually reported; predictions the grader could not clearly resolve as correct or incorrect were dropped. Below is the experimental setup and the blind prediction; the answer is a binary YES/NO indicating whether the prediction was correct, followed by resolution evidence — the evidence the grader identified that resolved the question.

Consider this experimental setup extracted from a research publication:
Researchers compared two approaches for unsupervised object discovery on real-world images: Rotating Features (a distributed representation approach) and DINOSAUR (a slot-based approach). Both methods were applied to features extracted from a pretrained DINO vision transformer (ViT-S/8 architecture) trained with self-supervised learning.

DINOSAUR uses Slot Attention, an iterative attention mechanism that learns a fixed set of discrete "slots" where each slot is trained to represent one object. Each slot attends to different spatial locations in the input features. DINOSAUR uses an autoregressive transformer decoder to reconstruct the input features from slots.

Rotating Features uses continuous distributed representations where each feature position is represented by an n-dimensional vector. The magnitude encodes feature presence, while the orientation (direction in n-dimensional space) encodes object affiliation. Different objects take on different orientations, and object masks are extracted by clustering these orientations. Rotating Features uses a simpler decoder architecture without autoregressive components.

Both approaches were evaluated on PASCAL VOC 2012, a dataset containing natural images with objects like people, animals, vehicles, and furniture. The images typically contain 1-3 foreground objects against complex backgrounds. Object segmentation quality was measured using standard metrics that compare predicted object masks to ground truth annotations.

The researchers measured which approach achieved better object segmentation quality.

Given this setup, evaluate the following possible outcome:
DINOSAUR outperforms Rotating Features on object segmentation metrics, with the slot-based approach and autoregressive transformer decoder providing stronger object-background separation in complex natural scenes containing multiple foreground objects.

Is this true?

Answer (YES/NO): YES